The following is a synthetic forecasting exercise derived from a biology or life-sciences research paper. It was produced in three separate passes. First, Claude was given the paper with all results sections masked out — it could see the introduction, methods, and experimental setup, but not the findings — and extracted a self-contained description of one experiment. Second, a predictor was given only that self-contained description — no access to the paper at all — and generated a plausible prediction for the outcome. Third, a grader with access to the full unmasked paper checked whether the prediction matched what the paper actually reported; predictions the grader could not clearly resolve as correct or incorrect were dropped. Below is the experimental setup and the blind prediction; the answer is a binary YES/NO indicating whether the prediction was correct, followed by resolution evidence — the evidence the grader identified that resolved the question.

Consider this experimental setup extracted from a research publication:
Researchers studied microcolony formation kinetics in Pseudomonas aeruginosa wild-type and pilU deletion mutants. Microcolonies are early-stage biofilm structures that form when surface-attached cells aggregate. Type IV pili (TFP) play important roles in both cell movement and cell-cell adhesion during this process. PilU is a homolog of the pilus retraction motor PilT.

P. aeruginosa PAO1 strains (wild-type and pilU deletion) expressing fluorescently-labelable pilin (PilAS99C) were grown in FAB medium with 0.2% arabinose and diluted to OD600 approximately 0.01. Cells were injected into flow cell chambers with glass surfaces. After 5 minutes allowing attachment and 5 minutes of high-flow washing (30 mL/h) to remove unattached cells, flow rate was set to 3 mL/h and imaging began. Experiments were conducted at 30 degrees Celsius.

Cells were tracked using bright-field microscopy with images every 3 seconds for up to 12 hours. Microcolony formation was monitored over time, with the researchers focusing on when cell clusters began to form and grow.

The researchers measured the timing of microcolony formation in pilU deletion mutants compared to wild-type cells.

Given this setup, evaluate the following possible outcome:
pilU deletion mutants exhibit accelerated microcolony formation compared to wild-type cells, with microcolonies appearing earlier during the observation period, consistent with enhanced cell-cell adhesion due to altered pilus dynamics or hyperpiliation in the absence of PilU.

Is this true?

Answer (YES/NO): NO